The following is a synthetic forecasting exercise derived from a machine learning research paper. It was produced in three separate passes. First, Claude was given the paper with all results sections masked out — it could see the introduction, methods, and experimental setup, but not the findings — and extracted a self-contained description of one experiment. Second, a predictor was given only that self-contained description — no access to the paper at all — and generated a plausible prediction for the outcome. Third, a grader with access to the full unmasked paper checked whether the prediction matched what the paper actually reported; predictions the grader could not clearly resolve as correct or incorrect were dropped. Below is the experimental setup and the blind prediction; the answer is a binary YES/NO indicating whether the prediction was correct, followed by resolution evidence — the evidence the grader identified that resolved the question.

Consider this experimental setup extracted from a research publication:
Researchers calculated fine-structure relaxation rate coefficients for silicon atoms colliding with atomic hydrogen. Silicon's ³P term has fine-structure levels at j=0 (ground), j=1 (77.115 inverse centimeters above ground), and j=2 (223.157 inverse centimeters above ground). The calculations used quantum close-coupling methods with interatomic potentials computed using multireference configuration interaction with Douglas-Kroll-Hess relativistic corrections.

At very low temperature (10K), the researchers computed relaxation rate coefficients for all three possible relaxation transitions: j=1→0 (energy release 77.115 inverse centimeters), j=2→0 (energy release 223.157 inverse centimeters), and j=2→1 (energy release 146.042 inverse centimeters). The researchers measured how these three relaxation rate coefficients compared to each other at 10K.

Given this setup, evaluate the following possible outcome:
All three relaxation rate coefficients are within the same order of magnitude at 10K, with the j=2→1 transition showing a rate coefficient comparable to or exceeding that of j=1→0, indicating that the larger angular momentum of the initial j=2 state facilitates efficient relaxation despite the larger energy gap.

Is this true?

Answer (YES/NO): YES